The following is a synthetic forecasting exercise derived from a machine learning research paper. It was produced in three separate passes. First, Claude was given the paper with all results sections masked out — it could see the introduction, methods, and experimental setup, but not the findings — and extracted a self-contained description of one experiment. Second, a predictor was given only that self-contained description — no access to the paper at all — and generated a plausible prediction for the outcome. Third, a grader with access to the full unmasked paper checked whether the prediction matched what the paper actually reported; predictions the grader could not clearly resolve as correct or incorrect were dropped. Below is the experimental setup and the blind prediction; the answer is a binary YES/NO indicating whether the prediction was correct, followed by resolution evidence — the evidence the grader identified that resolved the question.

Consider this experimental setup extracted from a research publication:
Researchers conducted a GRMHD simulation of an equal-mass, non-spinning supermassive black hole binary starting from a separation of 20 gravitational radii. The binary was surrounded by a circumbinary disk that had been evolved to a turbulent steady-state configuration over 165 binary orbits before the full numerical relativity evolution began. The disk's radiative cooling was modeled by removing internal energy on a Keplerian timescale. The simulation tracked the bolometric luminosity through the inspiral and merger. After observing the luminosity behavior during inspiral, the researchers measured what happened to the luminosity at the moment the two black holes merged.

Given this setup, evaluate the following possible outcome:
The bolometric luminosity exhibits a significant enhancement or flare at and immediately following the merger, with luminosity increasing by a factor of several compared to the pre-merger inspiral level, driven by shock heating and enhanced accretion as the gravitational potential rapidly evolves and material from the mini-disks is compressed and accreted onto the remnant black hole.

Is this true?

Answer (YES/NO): NO